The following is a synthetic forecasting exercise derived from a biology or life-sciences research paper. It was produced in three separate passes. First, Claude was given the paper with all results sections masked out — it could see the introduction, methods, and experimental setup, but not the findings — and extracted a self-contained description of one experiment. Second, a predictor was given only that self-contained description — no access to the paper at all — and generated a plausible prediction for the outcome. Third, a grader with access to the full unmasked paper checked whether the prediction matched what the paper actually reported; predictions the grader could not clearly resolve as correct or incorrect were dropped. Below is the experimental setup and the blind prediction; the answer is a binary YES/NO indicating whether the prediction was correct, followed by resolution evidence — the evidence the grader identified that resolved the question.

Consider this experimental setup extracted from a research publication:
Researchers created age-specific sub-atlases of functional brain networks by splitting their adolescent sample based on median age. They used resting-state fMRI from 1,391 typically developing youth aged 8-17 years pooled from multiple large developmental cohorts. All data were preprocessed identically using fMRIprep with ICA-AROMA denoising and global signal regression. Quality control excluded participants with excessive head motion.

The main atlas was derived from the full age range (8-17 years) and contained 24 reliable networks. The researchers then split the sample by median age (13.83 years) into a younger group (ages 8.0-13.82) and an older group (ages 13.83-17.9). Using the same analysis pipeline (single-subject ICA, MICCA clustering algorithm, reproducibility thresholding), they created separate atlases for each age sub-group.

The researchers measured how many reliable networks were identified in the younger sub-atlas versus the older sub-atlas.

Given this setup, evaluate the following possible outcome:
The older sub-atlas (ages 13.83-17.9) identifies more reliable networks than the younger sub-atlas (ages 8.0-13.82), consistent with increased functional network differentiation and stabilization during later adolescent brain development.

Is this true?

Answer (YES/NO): YES